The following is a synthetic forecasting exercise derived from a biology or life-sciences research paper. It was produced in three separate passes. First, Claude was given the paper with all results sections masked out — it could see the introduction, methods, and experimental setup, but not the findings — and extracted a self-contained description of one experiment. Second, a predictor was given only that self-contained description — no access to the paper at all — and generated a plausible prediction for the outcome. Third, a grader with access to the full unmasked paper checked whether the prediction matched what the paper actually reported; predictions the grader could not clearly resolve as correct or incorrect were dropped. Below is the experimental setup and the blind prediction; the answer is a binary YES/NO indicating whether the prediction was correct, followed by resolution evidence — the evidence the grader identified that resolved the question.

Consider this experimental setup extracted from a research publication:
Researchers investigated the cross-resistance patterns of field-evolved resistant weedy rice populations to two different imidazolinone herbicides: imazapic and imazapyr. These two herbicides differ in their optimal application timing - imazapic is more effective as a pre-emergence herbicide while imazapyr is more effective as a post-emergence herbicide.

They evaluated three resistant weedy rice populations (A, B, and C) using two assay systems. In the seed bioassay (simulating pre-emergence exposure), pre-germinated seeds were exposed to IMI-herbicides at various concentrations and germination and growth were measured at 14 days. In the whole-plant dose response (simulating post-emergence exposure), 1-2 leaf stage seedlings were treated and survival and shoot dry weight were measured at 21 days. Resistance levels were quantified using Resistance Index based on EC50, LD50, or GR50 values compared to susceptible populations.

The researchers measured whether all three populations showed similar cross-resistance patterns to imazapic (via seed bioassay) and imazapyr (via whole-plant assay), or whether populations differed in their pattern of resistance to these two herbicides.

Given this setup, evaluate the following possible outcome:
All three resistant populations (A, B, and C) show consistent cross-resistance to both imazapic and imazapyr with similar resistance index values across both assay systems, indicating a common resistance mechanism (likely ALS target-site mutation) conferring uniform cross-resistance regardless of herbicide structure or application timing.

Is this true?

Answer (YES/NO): NO